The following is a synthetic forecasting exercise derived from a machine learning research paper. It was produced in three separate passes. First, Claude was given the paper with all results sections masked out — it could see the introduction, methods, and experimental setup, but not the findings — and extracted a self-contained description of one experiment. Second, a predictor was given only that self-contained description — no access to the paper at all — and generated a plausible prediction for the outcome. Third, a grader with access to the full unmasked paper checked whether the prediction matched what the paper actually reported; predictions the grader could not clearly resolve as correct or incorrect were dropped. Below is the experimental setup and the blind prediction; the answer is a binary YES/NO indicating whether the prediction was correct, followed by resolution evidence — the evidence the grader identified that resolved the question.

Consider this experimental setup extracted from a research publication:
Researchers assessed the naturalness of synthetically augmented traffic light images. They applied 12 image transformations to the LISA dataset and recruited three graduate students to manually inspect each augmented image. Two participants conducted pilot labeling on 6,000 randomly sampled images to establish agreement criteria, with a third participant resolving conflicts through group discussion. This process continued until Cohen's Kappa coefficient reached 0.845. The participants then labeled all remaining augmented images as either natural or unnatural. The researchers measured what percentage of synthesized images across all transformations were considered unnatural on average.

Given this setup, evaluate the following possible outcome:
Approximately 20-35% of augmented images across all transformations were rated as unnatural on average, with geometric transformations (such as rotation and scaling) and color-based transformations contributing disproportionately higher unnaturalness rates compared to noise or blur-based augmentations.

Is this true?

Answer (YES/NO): NO